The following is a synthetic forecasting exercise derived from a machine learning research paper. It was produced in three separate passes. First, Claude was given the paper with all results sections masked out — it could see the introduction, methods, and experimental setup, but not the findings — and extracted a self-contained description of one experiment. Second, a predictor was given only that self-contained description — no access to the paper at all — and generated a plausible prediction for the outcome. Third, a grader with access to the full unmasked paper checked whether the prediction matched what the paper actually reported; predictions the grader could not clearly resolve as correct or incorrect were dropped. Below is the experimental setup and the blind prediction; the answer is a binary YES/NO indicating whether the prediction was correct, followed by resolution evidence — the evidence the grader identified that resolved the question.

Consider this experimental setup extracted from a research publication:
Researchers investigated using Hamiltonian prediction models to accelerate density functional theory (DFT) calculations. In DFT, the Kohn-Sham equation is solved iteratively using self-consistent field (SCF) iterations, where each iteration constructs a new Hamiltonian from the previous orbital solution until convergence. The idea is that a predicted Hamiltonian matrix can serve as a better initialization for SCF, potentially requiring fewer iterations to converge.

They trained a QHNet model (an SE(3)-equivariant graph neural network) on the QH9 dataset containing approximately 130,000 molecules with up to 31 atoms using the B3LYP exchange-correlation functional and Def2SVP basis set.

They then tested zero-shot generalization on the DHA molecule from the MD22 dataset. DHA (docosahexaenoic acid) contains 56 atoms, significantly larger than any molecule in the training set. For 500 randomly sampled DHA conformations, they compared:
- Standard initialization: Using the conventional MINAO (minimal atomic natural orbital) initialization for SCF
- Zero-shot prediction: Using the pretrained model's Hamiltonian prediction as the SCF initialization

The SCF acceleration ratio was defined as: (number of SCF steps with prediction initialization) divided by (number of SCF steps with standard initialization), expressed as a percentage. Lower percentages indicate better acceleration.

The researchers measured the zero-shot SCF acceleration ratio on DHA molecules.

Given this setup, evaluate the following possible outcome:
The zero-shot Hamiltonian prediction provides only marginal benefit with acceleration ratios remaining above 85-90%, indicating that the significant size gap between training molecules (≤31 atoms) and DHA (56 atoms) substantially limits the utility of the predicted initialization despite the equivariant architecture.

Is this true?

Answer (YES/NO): NO